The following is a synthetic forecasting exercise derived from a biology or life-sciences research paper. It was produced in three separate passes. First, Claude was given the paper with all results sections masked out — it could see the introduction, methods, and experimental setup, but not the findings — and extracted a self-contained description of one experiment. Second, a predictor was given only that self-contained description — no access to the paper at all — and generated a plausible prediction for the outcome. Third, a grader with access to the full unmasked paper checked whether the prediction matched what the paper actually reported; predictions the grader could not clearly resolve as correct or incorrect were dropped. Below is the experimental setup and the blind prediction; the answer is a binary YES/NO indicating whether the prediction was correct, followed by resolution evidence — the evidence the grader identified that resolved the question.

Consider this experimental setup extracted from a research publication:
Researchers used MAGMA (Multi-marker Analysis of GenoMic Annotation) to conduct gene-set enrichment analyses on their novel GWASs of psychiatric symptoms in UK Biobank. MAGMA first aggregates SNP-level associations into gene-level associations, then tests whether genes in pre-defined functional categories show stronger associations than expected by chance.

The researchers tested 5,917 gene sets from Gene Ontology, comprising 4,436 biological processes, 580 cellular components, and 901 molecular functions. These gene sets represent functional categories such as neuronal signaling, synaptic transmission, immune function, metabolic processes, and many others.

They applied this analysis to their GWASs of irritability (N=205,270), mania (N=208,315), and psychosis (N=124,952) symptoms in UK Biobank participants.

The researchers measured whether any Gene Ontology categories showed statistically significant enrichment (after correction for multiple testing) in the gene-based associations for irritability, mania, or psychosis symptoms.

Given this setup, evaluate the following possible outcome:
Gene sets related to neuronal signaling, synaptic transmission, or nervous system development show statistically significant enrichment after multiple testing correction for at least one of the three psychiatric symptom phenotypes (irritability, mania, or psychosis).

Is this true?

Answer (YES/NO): NO